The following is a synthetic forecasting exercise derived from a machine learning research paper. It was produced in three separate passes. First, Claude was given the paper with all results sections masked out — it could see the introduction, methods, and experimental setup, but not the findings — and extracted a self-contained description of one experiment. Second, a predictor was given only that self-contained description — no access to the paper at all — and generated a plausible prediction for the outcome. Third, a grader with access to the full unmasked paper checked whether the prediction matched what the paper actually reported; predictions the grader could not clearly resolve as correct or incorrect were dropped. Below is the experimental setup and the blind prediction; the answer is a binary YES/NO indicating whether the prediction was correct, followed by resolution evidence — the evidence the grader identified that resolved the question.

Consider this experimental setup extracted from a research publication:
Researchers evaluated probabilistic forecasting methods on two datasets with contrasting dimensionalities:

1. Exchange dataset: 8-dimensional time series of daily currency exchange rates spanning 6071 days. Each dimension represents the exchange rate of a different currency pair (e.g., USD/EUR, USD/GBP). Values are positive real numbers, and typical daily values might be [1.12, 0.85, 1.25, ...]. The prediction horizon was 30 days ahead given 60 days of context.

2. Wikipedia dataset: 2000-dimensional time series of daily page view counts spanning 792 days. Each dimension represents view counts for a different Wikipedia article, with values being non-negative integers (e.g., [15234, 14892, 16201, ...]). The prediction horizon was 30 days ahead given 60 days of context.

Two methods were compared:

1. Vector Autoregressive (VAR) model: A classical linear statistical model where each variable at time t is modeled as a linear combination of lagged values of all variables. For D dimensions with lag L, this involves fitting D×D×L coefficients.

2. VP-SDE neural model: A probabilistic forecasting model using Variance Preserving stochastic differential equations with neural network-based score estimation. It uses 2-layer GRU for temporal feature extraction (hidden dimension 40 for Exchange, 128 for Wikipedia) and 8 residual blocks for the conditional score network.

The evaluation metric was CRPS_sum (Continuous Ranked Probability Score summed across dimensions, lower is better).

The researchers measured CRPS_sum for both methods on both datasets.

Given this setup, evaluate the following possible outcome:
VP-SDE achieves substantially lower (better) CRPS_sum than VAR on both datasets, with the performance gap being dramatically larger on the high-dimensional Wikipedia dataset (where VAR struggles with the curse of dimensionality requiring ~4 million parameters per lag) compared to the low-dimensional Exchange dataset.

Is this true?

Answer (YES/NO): NO